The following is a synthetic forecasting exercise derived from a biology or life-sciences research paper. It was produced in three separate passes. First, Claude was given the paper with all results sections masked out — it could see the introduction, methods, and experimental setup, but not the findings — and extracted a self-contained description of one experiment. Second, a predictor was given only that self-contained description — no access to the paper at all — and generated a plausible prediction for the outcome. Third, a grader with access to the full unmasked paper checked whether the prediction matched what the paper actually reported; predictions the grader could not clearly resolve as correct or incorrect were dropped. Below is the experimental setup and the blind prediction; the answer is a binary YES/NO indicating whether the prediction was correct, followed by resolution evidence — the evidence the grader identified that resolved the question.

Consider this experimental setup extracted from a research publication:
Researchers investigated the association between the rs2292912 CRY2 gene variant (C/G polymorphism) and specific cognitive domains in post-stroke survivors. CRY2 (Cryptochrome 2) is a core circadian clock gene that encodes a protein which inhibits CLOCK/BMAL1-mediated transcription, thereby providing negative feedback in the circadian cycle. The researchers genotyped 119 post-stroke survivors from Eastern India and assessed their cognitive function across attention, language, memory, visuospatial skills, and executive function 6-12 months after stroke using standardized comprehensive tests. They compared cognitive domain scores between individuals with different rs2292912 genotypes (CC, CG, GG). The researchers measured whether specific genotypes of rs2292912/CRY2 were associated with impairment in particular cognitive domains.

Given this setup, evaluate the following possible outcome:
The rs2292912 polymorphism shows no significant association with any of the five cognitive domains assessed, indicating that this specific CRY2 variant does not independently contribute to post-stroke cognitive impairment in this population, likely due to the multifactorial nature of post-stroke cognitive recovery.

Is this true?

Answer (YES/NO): NO